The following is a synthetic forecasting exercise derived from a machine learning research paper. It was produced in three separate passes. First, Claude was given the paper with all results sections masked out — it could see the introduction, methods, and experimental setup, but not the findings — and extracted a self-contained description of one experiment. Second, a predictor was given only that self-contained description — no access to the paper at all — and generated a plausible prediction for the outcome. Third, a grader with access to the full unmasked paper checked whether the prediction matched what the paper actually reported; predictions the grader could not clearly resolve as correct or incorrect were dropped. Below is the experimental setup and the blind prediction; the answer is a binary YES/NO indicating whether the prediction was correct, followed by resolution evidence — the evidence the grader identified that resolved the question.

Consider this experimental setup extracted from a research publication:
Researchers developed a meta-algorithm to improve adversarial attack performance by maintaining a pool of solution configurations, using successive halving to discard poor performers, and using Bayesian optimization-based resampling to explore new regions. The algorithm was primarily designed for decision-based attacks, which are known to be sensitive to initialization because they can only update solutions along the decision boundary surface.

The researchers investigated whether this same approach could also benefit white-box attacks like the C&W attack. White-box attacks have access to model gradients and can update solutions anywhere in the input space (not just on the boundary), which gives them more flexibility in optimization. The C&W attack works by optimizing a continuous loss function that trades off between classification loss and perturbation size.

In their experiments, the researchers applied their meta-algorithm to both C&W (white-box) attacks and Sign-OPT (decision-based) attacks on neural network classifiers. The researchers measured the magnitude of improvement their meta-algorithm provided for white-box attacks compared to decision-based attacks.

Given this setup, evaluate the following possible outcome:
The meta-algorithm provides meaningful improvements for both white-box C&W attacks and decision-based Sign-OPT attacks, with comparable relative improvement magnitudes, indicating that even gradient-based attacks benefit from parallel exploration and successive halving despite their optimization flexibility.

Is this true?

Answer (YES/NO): NO